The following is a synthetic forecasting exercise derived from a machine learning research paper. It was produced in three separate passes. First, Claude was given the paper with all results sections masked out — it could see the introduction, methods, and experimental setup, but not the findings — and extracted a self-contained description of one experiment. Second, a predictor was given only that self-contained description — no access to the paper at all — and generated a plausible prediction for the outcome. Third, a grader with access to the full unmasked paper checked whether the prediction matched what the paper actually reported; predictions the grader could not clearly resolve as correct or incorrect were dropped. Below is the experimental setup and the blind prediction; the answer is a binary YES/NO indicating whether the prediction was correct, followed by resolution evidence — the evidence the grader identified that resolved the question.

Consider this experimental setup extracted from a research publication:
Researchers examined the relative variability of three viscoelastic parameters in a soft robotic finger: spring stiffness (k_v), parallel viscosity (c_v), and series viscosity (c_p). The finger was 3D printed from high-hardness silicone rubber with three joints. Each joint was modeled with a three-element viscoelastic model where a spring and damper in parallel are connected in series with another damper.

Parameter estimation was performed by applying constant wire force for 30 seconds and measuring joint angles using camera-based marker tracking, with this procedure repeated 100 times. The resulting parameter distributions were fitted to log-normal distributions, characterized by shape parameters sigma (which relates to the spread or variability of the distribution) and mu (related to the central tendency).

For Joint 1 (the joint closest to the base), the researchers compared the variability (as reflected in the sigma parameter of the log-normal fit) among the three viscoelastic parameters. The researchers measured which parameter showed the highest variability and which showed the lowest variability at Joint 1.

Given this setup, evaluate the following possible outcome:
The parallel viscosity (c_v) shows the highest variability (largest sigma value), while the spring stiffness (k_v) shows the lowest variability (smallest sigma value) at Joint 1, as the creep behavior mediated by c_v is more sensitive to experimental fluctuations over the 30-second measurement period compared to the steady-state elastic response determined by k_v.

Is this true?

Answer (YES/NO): NO